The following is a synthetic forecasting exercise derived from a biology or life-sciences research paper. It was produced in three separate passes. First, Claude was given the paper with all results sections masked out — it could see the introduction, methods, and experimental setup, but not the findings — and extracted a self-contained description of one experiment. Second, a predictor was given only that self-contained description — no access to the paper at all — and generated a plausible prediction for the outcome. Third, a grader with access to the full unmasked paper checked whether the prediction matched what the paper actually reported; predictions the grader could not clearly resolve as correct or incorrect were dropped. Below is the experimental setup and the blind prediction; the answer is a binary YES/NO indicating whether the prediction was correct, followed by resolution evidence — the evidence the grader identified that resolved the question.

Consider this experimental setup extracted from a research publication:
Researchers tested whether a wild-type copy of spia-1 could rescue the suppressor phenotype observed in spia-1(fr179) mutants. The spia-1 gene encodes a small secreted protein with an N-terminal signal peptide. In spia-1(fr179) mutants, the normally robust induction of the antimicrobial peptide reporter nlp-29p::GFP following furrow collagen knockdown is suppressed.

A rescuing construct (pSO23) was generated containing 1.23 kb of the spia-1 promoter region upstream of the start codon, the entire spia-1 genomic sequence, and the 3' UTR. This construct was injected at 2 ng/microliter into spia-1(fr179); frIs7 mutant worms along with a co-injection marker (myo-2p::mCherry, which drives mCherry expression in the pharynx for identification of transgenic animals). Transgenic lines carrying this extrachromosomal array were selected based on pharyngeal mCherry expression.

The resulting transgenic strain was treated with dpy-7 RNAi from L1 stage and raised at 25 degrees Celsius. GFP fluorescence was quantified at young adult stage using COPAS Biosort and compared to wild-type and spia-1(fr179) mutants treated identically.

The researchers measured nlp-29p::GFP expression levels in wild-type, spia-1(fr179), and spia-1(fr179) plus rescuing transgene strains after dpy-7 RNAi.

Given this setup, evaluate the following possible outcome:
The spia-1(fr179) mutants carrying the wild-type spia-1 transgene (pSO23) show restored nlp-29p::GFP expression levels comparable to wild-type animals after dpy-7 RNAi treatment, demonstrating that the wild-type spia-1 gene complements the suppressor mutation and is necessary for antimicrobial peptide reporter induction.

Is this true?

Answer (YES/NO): YES